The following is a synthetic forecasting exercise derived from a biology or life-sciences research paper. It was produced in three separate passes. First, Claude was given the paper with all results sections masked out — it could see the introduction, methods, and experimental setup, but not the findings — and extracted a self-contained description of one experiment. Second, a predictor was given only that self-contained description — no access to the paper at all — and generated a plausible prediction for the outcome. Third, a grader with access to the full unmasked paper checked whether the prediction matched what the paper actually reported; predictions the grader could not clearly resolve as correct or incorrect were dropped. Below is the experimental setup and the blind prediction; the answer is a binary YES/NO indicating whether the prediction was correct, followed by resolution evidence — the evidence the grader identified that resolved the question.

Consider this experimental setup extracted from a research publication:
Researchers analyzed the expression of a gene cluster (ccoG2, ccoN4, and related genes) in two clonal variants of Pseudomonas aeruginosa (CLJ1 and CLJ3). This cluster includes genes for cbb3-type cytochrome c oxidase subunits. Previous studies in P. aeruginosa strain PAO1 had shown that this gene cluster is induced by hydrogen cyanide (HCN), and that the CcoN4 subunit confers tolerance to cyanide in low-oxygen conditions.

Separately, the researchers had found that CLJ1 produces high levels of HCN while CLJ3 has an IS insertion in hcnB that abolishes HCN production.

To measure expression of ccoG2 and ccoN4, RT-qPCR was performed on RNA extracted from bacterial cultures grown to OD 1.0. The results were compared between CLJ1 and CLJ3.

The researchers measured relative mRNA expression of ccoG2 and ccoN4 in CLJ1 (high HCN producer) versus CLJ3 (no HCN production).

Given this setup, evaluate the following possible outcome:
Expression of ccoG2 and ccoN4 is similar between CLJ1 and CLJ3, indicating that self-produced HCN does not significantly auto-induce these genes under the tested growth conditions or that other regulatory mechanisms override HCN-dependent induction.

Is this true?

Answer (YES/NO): NO